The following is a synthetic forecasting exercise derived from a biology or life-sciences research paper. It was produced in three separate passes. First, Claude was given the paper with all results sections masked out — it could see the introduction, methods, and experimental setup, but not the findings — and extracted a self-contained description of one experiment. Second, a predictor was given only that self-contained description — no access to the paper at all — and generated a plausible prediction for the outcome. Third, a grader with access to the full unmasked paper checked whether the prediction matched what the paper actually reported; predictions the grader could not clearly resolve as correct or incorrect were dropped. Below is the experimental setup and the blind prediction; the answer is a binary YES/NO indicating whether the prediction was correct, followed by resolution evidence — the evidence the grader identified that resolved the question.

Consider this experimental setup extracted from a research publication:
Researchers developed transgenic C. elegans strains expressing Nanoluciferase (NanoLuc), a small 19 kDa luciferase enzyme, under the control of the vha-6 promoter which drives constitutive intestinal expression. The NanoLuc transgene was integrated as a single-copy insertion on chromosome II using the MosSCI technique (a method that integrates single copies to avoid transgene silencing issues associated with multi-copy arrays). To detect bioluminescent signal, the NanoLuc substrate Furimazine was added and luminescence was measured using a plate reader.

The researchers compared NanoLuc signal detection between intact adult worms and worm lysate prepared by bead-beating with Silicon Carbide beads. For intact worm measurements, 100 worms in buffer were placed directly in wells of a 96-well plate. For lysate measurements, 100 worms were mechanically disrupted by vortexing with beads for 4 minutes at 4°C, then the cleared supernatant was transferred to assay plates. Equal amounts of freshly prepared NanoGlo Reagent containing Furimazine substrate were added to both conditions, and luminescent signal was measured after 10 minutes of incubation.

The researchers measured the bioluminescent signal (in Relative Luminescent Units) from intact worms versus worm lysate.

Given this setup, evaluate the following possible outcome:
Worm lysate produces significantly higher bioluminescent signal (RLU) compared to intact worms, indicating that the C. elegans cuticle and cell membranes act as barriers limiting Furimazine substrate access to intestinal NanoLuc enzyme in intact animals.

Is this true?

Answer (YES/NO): YES